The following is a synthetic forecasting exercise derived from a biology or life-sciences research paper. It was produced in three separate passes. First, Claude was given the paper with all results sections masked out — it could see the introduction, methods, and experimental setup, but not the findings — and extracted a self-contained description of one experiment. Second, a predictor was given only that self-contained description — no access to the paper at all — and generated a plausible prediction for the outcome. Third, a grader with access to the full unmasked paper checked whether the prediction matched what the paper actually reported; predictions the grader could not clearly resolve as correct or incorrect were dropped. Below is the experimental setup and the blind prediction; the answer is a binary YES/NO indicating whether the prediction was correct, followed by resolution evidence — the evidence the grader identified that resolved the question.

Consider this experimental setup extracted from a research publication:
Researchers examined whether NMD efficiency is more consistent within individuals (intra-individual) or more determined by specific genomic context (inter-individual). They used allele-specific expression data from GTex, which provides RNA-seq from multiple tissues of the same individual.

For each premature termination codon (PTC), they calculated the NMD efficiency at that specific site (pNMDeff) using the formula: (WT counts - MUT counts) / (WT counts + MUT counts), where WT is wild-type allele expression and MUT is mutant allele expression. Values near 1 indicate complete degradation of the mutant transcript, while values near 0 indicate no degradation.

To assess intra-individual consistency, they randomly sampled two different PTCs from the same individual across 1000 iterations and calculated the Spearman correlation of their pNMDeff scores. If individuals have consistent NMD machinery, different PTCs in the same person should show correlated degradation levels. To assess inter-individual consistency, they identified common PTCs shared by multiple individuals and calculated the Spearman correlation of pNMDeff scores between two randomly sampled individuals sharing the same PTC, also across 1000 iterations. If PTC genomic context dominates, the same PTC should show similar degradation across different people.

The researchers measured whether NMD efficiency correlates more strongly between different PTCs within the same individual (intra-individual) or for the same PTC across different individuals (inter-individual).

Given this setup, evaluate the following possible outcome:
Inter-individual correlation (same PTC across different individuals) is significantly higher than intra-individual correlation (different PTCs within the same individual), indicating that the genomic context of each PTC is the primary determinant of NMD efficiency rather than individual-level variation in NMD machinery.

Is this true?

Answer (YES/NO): NO